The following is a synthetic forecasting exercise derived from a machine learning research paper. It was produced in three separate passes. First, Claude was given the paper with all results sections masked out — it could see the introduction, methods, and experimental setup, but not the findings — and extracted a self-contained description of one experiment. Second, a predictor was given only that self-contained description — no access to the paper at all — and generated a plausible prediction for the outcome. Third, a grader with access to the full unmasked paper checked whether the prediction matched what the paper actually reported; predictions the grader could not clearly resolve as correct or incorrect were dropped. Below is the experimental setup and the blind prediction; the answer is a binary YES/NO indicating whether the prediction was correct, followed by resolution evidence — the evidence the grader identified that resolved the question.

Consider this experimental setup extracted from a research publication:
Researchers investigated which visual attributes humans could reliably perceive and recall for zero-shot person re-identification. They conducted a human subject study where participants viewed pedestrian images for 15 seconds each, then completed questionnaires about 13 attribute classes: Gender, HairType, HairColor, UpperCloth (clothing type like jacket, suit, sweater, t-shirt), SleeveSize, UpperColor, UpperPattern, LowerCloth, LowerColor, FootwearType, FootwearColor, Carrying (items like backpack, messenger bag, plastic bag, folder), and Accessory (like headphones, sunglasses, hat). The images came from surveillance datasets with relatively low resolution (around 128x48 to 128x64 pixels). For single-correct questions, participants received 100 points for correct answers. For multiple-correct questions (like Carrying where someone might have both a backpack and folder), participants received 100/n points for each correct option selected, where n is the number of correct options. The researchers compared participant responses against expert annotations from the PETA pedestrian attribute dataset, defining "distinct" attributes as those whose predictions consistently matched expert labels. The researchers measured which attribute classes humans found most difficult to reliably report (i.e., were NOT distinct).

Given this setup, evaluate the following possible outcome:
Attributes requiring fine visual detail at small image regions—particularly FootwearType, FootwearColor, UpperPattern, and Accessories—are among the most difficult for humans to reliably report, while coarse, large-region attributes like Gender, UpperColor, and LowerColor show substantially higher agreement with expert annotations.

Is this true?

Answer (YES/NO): NO